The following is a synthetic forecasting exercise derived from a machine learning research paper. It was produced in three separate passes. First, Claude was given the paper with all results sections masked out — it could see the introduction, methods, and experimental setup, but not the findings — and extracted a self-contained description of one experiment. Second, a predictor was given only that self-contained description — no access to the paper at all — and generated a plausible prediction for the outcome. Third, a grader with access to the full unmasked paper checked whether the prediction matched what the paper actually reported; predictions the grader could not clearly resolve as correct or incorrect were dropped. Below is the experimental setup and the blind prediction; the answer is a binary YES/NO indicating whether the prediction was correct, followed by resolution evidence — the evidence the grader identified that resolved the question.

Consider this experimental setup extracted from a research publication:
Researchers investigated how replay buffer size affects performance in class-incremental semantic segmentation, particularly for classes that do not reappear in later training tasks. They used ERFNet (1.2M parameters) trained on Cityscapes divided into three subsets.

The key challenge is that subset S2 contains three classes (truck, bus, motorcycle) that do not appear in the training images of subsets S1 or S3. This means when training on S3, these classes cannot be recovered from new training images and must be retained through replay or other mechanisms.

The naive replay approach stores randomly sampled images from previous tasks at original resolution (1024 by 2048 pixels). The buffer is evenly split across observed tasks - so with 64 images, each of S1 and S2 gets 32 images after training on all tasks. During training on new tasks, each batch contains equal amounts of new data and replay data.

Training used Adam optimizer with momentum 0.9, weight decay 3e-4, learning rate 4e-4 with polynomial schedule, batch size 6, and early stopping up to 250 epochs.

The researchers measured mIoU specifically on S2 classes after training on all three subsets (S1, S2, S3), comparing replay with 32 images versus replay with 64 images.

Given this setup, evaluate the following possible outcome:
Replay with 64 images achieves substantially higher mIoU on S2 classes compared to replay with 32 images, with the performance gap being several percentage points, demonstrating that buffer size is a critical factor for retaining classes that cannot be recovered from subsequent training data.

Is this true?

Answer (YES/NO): NO